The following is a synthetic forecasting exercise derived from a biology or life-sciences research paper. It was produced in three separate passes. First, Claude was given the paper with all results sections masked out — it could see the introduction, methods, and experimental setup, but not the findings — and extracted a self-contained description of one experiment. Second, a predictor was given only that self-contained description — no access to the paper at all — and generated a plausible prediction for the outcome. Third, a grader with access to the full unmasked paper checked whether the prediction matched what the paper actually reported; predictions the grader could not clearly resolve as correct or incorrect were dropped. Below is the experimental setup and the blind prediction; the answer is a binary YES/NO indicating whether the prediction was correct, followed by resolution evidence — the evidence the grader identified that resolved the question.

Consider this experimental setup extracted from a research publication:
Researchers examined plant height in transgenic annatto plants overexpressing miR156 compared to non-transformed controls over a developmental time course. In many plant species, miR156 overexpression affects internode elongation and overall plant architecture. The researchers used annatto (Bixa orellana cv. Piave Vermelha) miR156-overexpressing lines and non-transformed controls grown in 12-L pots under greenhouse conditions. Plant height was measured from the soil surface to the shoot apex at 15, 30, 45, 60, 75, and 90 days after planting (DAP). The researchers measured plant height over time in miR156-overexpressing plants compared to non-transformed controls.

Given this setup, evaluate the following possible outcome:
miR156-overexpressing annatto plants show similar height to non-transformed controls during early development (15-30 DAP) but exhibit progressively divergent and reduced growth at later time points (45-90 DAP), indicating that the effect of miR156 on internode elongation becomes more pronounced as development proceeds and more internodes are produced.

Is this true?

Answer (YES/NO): NO